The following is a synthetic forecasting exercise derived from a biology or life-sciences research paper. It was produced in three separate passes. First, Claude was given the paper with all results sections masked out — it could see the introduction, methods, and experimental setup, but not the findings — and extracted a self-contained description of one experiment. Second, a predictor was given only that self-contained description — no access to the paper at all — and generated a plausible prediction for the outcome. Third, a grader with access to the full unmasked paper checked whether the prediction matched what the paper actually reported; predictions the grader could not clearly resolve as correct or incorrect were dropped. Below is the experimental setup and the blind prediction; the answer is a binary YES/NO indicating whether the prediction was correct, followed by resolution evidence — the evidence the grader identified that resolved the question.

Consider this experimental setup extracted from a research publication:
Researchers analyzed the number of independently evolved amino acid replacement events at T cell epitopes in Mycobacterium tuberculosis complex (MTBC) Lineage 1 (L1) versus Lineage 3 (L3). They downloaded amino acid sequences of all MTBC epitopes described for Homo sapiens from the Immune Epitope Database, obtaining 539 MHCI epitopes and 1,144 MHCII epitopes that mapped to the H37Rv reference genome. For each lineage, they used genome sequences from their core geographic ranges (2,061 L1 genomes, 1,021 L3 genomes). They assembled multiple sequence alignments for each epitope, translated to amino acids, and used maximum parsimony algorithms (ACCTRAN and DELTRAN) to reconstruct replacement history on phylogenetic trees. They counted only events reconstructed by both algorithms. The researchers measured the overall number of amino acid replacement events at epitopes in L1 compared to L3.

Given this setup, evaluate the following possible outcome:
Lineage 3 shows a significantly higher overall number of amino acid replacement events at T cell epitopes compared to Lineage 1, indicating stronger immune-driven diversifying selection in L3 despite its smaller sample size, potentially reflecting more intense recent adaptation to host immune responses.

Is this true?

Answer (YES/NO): NO